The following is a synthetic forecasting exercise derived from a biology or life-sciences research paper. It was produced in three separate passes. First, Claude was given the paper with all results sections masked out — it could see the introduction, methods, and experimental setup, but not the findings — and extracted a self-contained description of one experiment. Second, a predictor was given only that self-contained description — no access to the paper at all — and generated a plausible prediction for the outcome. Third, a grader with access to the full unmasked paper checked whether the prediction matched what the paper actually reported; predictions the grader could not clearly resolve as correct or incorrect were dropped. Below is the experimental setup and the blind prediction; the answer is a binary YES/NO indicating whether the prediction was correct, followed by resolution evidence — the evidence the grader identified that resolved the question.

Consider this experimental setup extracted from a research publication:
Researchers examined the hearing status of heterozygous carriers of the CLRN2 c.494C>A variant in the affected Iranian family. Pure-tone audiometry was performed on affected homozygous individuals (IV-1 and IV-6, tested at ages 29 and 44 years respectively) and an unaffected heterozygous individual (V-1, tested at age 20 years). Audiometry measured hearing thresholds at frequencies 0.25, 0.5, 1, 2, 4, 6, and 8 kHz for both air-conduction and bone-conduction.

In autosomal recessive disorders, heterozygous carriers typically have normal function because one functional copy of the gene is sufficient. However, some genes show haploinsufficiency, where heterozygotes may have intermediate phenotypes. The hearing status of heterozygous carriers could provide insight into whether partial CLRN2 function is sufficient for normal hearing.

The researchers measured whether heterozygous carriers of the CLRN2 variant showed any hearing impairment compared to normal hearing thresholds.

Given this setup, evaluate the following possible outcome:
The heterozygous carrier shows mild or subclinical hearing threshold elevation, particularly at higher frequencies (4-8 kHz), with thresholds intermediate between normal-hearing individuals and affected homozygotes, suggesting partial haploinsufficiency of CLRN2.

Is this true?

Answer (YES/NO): NO